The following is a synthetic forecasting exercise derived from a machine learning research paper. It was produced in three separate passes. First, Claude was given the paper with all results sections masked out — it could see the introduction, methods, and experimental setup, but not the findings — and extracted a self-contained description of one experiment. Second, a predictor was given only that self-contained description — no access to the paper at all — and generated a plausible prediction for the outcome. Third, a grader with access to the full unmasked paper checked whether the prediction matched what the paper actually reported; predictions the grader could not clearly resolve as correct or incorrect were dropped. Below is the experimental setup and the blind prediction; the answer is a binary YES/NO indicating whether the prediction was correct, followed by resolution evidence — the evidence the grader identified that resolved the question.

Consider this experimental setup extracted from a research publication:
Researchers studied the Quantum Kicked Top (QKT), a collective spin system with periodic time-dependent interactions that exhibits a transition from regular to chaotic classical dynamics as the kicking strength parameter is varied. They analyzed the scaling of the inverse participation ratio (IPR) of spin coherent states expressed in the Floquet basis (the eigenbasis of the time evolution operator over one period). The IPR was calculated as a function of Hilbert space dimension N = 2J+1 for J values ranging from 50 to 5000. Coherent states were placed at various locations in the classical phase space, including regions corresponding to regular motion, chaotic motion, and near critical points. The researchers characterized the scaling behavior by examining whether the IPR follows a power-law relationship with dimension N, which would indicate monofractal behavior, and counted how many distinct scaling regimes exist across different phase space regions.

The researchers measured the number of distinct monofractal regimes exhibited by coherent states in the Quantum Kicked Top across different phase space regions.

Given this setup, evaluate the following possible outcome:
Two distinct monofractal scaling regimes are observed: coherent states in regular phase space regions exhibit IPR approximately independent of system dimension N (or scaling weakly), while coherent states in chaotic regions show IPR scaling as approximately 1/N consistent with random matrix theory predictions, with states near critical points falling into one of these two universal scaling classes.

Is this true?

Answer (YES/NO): NO